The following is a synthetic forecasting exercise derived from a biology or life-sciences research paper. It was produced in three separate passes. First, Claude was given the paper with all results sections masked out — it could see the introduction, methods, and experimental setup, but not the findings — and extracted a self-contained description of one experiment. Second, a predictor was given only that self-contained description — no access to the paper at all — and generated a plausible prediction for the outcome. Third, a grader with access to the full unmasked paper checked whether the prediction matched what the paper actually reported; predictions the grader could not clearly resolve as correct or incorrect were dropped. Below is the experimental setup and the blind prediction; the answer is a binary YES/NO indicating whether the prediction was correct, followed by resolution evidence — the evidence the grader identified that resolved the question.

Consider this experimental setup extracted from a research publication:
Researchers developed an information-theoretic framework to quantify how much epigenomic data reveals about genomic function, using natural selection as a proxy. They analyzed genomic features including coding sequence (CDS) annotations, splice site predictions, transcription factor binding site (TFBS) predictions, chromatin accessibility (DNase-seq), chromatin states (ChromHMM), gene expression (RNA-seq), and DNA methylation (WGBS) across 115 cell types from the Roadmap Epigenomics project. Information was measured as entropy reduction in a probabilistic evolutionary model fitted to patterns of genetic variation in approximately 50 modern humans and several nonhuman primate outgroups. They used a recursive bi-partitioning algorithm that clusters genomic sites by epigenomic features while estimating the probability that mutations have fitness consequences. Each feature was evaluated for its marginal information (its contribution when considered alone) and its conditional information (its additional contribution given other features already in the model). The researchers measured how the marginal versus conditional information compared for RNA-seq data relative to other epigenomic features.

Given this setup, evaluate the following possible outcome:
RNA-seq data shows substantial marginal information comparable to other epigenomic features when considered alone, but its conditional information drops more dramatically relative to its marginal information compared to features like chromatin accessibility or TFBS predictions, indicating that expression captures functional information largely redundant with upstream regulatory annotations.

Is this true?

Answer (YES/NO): NO